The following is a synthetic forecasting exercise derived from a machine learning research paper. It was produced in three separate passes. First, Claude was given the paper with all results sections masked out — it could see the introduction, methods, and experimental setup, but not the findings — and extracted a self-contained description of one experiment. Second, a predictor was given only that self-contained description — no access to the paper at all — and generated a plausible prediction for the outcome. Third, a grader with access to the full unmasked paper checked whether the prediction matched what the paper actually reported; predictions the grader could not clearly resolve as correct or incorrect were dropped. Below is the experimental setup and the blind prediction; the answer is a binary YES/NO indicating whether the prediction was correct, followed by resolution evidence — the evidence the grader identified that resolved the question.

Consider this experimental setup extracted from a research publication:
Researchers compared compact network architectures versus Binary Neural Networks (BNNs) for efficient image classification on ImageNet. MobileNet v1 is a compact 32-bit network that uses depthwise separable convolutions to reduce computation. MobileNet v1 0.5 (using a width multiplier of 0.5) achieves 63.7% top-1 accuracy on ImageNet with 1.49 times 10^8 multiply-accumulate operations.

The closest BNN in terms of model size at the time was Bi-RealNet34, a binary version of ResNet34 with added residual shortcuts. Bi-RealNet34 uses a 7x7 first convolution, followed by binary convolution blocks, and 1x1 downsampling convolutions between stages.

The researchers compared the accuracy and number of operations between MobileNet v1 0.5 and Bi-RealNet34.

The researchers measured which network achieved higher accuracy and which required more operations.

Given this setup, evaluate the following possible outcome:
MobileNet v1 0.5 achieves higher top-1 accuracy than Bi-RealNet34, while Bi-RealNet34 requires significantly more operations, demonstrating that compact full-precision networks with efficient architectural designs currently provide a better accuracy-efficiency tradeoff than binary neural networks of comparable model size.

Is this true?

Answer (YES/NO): YES